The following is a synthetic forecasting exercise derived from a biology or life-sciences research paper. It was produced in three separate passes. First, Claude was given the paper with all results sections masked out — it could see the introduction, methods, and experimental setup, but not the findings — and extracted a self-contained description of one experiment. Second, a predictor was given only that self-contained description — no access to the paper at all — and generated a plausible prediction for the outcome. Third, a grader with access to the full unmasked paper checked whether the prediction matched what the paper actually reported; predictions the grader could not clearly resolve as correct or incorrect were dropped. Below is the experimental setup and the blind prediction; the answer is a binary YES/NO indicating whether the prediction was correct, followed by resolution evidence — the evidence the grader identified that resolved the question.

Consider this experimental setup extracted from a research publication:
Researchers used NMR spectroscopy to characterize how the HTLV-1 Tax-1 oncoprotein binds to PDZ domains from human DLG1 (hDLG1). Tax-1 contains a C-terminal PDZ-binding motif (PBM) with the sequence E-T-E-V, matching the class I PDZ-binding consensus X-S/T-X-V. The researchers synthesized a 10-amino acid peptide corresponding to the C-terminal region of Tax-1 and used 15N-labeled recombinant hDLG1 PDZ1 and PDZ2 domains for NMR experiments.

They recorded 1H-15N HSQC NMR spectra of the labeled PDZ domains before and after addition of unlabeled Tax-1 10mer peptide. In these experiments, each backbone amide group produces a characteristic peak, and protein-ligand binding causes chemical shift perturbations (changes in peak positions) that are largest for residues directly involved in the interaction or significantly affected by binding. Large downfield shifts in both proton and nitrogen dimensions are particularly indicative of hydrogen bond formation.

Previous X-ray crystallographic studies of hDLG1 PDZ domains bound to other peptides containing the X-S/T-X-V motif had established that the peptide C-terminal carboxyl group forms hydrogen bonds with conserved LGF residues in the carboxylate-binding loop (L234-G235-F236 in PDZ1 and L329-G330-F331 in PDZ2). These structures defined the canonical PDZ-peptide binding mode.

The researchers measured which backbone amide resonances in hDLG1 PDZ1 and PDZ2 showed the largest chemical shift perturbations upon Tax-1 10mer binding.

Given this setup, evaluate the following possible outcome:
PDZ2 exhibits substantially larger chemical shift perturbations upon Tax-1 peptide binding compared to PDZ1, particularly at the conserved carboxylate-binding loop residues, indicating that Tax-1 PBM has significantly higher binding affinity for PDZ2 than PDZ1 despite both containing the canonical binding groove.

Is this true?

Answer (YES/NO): NO